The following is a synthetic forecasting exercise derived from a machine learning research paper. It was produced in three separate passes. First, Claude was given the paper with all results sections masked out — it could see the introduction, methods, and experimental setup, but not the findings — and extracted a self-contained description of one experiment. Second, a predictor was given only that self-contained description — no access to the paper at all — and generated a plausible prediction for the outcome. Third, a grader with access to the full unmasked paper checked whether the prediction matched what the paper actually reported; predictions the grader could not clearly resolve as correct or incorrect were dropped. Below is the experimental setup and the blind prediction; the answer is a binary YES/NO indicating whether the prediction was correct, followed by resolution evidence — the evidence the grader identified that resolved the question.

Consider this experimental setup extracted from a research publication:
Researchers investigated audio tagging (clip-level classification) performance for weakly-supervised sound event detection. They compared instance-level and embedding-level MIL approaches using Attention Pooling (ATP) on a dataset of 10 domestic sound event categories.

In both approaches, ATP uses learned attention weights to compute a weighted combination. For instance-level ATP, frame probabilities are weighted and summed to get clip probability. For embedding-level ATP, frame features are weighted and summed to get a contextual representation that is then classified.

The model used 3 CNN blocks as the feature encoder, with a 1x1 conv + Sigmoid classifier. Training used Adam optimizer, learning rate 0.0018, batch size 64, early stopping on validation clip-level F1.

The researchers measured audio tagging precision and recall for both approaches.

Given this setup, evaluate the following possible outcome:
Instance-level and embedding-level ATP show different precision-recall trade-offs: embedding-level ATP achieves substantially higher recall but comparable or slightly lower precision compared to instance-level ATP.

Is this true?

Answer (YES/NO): NO